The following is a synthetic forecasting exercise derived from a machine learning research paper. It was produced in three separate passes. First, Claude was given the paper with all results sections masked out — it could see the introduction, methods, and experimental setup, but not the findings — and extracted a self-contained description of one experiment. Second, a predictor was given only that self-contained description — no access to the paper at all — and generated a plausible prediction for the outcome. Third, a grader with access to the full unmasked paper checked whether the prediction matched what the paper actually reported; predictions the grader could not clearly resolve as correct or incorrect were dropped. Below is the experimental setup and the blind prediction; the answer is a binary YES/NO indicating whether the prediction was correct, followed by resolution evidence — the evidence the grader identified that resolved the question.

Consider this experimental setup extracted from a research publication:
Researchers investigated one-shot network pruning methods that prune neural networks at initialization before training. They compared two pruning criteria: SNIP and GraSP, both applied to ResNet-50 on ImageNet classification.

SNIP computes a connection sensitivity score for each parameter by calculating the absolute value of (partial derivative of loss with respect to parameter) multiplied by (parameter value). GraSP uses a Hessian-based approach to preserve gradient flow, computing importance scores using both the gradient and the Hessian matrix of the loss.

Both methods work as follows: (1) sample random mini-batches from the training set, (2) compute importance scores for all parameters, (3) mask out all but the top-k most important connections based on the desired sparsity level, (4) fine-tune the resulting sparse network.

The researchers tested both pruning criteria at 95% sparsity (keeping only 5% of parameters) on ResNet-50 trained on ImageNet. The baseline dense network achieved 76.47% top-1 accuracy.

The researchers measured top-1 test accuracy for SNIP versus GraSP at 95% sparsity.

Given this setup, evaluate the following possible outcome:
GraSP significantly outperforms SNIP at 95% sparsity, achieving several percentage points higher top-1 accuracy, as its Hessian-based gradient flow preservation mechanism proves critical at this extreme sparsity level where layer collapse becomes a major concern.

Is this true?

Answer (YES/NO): YES